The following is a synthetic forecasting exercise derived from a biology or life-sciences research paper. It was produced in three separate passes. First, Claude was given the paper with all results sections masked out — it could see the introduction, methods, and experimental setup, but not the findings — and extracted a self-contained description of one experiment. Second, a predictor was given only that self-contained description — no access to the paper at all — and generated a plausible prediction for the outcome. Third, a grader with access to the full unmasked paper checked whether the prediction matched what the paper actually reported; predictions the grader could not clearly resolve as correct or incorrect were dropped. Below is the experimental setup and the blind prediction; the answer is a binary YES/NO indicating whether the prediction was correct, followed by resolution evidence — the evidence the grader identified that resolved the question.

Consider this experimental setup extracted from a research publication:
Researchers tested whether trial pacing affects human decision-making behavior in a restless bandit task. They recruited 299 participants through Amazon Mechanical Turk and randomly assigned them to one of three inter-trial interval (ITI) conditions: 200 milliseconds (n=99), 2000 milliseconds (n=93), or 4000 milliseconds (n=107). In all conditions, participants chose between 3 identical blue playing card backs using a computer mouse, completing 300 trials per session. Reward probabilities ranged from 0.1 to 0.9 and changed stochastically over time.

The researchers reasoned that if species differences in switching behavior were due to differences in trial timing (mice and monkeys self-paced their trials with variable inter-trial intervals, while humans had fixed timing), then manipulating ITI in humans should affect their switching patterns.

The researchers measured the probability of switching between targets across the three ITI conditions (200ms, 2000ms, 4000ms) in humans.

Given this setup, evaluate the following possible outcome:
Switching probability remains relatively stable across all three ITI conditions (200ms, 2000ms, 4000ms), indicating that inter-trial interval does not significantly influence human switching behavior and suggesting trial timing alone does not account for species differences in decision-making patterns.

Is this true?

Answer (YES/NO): YES